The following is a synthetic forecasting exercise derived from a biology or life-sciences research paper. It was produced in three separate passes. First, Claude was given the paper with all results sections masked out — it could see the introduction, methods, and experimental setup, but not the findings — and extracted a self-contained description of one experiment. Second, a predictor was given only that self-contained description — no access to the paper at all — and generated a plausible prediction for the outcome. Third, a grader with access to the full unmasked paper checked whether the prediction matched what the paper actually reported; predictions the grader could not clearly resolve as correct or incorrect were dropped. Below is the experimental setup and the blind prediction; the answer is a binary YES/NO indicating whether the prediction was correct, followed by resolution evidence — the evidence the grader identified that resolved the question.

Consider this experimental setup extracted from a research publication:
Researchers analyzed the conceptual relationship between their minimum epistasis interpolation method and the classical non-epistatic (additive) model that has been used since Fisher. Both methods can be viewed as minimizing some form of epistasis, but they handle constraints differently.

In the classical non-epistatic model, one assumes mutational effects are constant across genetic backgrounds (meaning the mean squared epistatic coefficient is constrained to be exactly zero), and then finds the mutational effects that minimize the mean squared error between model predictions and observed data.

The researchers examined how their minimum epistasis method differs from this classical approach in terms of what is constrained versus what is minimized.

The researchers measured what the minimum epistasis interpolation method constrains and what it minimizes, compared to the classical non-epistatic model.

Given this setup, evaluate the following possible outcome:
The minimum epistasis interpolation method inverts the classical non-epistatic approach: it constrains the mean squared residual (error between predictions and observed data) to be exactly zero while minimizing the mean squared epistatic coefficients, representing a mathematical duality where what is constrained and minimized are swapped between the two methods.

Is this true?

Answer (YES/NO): YES